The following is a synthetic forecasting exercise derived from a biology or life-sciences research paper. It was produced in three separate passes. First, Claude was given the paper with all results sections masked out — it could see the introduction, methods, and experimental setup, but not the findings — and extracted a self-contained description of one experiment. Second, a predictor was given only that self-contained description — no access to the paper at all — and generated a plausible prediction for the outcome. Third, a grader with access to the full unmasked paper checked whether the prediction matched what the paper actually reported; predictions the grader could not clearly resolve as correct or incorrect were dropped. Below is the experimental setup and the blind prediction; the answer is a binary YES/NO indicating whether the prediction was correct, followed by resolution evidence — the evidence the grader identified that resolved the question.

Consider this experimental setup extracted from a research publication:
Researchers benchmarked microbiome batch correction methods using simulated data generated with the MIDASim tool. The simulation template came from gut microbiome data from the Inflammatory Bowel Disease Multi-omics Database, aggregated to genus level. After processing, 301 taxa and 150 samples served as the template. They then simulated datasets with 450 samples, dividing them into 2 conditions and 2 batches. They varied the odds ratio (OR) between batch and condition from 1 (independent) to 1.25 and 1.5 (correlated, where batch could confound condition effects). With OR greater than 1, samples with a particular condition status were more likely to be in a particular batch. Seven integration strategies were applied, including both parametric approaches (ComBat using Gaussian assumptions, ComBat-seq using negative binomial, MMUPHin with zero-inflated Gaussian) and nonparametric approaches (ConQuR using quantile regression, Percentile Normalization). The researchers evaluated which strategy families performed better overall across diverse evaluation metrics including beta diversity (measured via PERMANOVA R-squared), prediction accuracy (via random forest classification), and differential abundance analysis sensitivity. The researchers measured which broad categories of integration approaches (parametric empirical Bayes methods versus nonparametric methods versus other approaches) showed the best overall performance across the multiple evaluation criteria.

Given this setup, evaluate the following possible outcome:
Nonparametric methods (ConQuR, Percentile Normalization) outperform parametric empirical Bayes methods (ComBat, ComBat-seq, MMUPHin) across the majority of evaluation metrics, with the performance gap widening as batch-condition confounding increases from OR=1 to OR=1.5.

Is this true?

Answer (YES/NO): NO